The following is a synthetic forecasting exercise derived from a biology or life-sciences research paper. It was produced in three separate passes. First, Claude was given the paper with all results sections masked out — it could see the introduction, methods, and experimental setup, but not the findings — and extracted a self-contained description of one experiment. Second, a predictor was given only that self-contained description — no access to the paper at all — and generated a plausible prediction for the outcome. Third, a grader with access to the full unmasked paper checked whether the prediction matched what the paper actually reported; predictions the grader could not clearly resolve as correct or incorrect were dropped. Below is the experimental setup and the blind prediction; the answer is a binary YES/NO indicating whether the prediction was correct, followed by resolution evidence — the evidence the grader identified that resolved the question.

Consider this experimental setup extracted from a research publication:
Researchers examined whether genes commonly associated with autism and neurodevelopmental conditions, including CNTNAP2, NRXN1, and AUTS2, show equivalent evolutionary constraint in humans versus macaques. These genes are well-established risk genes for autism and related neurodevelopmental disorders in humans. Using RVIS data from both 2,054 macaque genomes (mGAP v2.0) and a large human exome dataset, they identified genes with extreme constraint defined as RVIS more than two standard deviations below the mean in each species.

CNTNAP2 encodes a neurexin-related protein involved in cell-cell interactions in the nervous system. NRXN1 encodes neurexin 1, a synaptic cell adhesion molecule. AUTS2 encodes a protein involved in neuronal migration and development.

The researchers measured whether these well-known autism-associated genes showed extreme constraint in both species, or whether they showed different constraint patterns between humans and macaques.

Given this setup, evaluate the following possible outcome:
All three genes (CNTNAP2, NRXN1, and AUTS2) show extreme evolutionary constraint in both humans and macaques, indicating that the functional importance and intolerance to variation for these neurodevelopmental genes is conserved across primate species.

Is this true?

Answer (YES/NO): NO